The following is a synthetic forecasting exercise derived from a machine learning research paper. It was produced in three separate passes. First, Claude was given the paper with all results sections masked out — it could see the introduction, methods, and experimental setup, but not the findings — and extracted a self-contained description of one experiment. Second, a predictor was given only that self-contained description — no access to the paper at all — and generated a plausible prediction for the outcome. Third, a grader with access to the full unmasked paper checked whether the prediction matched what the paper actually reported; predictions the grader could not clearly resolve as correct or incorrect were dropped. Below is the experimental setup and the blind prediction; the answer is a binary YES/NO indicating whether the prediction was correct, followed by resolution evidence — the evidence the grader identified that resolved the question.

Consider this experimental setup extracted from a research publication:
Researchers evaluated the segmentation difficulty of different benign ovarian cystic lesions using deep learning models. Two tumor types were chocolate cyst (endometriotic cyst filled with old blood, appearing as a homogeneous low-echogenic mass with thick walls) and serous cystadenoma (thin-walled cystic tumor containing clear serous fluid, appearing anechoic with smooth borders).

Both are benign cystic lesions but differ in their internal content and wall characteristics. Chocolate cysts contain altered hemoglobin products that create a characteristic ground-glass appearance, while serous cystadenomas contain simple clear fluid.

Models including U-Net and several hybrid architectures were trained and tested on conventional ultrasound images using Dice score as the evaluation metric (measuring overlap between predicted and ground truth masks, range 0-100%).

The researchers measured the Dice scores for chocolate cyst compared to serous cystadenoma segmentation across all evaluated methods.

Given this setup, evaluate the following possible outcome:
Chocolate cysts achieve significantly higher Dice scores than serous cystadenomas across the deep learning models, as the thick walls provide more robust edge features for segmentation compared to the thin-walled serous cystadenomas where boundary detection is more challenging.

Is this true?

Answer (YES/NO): NO